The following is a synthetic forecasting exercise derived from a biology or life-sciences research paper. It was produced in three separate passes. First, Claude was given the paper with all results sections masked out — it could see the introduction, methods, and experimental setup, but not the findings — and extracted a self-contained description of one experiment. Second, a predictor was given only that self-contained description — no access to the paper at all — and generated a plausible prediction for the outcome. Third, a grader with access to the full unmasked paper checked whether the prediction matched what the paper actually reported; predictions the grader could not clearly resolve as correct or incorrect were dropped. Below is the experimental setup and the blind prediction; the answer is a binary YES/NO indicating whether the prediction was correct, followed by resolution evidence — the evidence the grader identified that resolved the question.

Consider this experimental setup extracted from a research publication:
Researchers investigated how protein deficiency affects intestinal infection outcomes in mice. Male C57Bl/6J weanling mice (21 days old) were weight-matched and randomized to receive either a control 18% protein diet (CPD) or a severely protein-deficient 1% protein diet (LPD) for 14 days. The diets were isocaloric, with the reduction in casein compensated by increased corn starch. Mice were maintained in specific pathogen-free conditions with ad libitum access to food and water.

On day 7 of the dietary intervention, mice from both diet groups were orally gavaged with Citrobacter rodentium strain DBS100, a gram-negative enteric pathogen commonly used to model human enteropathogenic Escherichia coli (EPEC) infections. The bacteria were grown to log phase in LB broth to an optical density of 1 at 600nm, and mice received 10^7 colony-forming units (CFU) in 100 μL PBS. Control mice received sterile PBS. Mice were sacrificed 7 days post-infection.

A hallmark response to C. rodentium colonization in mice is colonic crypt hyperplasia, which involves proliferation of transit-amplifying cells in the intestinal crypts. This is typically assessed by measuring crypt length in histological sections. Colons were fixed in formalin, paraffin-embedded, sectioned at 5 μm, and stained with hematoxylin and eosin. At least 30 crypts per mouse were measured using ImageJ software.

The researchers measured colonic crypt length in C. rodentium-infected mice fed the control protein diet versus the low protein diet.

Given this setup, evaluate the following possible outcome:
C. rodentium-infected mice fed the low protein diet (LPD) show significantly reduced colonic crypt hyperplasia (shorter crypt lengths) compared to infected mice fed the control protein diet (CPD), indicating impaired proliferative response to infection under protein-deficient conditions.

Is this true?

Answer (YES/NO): YES